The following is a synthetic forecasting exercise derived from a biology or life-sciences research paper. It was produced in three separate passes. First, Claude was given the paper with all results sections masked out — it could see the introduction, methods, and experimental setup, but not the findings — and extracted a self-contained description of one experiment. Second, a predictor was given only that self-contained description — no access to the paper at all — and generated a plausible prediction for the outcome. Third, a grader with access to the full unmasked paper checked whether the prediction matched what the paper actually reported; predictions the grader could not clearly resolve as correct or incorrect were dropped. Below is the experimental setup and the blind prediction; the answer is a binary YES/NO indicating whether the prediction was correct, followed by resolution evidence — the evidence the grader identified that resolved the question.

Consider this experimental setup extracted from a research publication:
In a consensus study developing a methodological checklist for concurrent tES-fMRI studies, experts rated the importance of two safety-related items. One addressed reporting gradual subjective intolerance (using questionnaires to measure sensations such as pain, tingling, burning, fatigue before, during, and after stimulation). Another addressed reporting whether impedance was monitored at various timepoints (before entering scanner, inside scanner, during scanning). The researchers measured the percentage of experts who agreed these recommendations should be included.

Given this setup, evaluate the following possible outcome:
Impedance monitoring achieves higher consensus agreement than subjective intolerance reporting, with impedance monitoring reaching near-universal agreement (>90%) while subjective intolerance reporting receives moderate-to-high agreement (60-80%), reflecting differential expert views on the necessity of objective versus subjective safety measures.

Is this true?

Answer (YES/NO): NO